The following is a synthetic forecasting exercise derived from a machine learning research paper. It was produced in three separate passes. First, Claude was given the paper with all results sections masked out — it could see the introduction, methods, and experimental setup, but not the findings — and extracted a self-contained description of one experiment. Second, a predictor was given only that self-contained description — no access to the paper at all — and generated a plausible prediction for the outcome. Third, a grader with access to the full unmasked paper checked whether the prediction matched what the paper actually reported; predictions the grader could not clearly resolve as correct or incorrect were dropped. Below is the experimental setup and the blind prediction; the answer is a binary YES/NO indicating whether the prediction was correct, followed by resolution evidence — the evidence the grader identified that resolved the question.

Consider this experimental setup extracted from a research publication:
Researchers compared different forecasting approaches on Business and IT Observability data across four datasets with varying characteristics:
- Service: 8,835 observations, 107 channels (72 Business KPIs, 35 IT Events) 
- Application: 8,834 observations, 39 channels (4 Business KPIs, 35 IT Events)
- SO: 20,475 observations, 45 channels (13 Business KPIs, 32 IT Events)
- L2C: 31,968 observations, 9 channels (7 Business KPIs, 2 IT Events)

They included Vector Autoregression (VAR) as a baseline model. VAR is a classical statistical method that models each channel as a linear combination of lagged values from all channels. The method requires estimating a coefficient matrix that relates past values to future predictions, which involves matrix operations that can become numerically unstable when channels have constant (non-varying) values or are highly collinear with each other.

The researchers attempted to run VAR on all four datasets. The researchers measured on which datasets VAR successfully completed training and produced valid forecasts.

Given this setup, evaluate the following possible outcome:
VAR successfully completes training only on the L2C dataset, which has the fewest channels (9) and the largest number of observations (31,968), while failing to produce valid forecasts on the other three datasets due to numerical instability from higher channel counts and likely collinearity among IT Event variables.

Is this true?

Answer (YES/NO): NO